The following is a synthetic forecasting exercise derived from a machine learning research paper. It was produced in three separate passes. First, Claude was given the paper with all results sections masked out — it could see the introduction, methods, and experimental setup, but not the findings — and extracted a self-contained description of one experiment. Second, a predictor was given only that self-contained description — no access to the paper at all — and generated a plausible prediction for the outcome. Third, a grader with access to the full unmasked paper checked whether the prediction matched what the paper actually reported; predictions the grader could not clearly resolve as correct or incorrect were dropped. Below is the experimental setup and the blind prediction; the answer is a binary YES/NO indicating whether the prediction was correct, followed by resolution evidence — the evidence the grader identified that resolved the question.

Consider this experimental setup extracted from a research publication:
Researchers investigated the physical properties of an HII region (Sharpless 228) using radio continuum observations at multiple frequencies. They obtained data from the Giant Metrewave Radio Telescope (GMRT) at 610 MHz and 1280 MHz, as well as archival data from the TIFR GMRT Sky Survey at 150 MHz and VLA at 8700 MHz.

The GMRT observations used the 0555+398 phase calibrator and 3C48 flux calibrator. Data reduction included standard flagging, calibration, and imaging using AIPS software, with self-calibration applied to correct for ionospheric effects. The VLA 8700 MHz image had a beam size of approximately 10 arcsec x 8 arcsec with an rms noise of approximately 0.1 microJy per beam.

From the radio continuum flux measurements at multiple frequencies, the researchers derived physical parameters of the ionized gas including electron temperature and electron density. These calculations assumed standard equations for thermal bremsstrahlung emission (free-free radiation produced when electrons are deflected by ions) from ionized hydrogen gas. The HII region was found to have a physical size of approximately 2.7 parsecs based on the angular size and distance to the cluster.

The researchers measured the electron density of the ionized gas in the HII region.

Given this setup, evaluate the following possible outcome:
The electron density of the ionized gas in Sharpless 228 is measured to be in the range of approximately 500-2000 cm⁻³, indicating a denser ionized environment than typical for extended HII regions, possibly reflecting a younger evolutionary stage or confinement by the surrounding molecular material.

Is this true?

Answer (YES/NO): NO